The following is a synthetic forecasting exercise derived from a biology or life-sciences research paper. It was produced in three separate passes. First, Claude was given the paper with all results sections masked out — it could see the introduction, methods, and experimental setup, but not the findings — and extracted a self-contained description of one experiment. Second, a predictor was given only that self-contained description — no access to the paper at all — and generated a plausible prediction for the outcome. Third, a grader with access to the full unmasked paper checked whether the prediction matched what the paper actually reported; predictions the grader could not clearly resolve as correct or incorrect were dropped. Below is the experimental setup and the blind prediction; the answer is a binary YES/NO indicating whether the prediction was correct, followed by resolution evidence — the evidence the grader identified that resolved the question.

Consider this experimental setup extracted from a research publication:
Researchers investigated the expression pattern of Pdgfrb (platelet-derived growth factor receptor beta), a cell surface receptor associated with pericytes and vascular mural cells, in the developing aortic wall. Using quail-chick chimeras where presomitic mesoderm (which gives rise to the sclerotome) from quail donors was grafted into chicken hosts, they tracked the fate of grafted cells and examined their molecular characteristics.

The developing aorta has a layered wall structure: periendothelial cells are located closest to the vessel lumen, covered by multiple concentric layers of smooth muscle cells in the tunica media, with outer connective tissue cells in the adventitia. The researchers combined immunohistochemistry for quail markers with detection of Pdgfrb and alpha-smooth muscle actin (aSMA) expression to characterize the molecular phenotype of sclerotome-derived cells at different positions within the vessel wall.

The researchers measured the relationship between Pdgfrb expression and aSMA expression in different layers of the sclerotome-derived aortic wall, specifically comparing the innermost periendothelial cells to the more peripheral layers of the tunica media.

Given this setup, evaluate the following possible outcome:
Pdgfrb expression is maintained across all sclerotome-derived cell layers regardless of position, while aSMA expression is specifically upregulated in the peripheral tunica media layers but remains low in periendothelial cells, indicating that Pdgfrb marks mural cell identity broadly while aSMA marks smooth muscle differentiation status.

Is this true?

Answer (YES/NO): NO